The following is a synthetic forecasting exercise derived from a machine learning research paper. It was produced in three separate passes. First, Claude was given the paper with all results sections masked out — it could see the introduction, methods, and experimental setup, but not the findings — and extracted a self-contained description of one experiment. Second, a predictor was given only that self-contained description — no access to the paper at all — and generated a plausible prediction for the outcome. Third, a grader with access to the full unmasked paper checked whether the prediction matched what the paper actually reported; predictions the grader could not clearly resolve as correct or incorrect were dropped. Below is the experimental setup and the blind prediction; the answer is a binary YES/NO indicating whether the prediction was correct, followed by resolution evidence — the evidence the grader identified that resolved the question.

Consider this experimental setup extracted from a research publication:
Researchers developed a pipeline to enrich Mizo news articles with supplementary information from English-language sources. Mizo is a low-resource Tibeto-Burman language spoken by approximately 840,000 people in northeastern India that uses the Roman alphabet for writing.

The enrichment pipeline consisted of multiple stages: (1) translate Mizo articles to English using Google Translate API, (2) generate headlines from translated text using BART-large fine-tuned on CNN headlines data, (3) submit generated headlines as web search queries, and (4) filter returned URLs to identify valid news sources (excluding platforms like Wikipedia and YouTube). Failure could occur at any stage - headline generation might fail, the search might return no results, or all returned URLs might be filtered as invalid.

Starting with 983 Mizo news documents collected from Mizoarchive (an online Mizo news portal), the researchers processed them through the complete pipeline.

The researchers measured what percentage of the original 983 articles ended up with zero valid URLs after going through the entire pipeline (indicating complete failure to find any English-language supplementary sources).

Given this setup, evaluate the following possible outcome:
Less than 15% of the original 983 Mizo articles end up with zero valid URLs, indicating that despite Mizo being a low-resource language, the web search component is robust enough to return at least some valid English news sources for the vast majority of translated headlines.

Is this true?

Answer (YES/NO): NO